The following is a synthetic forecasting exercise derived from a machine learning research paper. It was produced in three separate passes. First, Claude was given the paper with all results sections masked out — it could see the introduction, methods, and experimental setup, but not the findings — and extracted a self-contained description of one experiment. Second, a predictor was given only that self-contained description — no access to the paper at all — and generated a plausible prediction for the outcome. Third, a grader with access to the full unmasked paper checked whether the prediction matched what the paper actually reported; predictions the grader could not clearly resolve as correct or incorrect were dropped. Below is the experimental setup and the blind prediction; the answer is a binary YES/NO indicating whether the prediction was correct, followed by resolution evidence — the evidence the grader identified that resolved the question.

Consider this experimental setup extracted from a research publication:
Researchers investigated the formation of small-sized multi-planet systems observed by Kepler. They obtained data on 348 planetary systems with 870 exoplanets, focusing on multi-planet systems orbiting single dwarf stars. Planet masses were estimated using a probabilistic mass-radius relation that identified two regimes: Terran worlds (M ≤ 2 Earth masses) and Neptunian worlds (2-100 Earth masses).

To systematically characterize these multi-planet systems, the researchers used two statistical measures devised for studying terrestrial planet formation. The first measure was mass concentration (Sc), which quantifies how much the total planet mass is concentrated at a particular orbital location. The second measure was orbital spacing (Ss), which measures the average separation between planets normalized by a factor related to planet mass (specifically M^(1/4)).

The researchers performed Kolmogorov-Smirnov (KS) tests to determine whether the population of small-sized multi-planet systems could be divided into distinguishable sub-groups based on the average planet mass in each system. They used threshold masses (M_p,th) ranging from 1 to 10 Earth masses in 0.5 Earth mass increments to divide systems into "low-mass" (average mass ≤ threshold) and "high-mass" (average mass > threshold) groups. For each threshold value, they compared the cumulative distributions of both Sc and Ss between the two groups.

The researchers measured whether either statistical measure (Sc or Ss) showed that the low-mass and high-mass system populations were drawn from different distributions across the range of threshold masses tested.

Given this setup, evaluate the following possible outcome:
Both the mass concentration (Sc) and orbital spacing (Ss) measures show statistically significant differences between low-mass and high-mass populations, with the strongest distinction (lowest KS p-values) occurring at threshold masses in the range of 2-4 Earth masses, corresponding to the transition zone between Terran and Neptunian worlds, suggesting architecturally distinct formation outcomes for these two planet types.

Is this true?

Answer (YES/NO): NO